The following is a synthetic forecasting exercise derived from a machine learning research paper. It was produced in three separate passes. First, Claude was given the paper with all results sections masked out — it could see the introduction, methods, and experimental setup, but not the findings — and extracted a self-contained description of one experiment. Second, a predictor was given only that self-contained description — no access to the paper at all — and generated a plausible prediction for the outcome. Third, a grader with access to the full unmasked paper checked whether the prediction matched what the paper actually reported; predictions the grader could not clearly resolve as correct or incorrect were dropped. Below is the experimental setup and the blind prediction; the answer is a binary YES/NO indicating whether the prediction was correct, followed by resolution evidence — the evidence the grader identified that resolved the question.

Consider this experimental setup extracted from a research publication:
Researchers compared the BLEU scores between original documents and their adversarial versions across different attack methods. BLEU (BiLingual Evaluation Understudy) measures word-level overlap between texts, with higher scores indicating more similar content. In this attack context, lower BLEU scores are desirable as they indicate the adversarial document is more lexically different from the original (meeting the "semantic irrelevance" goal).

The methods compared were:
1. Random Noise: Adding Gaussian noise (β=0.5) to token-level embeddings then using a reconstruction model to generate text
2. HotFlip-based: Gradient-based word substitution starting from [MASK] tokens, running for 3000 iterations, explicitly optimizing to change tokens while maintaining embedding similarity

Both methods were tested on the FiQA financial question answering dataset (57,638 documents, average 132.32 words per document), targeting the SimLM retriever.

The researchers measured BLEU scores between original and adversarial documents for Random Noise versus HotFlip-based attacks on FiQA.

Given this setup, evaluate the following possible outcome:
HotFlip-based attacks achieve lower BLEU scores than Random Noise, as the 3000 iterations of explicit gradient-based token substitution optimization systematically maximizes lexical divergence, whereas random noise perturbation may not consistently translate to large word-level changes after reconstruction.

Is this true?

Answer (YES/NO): YES